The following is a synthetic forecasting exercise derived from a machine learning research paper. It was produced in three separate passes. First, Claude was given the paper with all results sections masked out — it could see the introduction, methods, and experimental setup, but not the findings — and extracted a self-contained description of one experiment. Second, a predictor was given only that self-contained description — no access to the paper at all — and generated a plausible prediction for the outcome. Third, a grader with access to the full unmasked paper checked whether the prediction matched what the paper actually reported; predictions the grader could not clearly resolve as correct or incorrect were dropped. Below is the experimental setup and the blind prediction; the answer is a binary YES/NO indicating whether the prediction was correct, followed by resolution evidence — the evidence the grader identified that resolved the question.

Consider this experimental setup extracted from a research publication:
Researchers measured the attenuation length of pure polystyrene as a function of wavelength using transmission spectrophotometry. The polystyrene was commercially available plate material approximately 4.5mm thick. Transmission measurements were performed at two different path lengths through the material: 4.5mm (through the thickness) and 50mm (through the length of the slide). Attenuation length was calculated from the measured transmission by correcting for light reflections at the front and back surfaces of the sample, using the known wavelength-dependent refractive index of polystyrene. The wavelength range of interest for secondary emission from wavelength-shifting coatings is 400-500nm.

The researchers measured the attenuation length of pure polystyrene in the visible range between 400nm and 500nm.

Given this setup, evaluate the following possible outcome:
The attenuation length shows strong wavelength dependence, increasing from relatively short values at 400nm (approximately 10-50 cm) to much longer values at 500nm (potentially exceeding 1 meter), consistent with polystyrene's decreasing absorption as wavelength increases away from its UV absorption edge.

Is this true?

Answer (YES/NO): NO